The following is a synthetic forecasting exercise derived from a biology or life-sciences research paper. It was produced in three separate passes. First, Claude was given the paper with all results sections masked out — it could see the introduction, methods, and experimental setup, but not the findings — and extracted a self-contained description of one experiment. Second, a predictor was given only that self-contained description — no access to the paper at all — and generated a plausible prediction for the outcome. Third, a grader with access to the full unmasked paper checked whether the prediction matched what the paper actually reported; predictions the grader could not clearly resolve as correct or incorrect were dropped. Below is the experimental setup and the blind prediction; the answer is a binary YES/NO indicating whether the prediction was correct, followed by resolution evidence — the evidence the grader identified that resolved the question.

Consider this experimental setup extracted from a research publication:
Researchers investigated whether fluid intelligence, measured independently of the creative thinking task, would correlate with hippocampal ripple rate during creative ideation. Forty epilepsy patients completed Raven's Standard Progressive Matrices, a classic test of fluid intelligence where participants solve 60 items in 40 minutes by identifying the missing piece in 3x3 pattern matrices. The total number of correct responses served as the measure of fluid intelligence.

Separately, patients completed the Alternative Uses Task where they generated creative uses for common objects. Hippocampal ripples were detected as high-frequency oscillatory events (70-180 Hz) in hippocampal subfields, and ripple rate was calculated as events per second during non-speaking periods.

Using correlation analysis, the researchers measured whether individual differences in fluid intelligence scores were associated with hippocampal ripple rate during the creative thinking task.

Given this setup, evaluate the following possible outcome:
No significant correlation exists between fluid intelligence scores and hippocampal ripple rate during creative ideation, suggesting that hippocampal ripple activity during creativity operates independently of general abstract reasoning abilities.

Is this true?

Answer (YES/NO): YES